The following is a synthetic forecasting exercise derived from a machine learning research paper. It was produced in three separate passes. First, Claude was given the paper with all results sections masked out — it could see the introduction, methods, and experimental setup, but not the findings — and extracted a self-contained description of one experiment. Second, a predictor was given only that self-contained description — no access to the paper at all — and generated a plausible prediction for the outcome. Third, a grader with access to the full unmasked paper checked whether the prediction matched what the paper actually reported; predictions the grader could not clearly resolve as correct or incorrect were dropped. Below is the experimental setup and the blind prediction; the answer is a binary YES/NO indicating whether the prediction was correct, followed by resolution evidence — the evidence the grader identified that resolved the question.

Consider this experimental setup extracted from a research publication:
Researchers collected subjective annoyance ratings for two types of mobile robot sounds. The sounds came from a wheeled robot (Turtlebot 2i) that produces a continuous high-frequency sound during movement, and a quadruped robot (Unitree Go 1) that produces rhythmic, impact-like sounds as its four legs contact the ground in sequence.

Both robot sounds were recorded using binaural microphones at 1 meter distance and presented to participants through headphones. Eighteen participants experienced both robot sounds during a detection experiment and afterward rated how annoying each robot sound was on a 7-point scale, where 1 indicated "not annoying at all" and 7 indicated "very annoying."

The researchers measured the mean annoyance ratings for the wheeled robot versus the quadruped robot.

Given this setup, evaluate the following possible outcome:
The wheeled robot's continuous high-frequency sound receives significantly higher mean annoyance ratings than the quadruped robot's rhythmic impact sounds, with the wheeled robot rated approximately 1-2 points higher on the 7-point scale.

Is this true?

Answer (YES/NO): YES